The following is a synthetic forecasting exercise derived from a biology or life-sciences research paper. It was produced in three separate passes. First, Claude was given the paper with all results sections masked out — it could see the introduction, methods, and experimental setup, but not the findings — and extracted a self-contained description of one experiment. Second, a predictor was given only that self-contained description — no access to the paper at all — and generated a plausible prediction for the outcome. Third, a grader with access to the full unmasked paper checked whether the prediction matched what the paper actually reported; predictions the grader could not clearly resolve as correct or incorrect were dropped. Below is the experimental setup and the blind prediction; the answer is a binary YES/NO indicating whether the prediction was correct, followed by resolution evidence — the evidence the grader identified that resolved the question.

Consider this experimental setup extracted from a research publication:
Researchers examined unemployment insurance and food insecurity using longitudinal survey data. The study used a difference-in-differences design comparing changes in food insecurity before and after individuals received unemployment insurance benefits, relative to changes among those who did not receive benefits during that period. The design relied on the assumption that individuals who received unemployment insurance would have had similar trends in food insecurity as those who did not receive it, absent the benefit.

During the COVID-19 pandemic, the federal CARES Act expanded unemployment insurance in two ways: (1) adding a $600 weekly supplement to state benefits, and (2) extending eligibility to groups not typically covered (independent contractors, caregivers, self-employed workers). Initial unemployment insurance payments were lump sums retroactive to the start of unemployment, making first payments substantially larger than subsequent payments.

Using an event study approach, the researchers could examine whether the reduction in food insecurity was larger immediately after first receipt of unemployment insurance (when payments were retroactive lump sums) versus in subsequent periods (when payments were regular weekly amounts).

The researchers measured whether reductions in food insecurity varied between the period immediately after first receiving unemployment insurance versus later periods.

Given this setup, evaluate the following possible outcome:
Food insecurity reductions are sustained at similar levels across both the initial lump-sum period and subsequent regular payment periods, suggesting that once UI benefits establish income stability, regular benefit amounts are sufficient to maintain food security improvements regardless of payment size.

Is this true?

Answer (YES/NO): NO